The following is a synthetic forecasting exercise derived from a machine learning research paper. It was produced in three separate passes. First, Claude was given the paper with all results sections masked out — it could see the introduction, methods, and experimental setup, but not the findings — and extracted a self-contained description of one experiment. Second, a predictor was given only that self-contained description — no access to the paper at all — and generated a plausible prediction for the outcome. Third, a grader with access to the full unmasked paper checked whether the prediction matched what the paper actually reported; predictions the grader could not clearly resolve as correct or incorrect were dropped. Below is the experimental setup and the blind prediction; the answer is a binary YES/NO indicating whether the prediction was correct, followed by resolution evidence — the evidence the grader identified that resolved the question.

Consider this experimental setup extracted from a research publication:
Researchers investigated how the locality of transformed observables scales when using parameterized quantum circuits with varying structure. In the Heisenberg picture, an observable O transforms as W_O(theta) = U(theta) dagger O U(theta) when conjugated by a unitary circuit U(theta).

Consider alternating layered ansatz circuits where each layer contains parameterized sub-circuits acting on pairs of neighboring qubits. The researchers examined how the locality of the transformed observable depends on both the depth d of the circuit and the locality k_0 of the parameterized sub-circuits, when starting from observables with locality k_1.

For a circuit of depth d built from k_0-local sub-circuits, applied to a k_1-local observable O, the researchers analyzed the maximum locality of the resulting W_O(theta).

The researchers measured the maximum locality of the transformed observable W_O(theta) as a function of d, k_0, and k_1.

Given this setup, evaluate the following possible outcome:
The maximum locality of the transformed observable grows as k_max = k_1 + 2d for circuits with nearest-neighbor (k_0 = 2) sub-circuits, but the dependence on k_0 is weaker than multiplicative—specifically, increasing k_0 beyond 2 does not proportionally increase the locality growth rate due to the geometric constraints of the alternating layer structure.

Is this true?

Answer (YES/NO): NO